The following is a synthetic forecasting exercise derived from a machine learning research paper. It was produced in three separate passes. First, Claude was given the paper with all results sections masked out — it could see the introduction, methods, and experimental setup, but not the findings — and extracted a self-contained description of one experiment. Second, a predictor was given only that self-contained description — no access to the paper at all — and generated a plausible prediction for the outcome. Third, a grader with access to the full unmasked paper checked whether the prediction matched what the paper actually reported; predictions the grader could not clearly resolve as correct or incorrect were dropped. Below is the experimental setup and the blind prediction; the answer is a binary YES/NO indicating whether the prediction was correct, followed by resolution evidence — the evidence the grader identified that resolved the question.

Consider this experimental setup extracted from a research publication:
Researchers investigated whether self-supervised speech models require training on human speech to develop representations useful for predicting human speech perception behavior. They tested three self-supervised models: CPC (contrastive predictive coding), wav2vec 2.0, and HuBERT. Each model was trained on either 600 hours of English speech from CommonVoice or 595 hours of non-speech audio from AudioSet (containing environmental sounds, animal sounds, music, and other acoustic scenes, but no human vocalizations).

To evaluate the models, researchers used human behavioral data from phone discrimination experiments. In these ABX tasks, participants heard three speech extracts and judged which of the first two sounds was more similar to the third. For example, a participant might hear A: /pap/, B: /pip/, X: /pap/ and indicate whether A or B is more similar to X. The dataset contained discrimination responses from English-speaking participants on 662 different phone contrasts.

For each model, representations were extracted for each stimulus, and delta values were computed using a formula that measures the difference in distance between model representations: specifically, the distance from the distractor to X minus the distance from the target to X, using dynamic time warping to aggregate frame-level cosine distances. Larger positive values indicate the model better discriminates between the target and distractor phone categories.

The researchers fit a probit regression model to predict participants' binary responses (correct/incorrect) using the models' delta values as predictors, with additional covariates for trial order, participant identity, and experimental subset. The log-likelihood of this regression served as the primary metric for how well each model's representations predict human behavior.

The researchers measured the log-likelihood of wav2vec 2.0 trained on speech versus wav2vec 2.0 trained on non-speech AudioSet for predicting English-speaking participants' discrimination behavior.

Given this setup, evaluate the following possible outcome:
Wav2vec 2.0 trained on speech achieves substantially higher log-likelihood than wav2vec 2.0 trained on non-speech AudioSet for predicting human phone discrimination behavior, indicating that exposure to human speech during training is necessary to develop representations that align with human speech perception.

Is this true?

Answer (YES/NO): YES